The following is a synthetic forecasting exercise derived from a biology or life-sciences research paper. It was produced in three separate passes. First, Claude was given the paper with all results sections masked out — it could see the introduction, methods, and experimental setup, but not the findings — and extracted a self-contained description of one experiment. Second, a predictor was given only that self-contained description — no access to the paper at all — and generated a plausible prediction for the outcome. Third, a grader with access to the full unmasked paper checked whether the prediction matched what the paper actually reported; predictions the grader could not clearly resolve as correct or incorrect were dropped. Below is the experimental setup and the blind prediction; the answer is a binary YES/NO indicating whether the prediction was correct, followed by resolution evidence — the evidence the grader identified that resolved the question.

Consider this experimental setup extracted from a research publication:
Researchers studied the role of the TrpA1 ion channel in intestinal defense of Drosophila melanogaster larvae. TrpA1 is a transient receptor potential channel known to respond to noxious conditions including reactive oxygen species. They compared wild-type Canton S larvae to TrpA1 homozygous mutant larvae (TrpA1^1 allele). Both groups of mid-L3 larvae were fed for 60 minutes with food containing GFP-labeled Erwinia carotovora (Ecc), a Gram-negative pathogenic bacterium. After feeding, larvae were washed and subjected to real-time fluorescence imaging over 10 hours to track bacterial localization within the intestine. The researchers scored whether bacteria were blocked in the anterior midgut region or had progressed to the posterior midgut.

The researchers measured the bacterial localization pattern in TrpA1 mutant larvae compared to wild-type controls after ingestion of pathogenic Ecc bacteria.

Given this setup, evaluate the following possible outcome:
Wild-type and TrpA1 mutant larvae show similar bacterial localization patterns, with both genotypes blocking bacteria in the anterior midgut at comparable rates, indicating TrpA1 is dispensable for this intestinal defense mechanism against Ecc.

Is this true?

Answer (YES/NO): NO